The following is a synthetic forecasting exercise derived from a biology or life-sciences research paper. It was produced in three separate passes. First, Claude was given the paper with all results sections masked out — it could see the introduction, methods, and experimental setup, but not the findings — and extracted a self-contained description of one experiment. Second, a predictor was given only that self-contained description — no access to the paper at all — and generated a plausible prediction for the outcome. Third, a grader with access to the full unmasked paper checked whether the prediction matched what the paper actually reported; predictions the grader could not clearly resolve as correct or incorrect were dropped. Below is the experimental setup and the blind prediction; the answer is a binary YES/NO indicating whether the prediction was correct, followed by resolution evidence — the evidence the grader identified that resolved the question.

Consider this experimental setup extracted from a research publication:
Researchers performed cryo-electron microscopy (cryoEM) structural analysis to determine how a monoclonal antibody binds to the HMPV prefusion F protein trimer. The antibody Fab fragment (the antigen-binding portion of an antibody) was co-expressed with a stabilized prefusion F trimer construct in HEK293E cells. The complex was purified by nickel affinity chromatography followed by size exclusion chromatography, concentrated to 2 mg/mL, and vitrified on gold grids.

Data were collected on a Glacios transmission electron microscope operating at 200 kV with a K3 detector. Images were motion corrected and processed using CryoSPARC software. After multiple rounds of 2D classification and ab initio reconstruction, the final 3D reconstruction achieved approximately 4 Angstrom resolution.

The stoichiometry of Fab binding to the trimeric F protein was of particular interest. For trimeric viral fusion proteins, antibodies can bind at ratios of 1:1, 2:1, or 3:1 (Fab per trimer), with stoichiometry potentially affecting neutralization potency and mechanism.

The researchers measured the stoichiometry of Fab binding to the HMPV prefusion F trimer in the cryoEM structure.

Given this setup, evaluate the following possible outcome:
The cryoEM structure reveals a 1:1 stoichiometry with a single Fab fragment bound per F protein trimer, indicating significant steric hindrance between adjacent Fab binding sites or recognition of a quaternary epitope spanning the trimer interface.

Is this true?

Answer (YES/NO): YES